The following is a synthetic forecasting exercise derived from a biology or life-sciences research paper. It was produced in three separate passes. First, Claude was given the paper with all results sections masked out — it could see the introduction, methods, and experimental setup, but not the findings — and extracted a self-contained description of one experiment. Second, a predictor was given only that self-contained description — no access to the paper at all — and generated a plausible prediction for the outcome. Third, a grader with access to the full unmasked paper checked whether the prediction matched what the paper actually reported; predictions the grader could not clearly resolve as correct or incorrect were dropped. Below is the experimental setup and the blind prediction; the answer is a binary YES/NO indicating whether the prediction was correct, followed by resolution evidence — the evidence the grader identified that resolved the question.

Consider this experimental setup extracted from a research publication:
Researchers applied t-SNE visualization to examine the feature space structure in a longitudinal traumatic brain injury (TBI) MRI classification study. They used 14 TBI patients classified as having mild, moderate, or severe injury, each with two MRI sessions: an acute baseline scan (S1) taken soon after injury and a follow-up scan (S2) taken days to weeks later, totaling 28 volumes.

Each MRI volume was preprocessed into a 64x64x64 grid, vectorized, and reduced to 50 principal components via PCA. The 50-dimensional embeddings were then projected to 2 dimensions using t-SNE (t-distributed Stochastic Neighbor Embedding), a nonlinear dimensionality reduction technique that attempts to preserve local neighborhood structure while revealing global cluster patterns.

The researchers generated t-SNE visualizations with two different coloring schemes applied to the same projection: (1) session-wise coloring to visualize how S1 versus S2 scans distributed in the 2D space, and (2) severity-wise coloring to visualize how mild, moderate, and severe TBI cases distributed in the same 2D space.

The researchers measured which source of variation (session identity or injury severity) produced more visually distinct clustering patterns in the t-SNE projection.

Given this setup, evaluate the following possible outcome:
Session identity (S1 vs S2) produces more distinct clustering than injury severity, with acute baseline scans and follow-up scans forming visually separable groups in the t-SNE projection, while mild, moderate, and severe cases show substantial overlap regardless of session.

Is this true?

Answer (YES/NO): YES